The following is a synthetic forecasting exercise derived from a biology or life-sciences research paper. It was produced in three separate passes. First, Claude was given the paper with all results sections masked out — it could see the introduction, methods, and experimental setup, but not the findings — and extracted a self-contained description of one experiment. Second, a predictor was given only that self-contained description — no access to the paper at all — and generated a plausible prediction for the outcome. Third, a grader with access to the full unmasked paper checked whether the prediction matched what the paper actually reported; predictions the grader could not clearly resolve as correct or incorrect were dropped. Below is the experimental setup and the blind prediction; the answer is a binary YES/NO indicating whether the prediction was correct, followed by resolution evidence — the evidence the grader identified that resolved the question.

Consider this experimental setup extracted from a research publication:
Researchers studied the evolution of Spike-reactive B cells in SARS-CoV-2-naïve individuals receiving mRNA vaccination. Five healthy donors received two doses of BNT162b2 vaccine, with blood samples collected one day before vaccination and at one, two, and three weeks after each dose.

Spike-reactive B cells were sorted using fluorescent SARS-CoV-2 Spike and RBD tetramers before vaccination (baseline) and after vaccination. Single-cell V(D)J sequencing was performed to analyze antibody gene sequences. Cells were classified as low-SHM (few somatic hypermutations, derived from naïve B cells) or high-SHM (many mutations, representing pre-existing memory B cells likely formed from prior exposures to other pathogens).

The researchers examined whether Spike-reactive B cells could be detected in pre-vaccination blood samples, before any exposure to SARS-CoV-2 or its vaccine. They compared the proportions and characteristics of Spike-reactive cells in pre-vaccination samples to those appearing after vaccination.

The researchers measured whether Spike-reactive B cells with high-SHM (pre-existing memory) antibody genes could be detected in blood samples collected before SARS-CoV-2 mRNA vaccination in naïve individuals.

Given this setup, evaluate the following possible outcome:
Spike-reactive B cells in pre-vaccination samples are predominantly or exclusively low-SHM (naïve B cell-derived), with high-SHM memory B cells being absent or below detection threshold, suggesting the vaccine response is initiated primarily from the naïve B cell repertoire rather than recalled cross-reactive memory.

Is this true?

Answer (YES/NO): NO